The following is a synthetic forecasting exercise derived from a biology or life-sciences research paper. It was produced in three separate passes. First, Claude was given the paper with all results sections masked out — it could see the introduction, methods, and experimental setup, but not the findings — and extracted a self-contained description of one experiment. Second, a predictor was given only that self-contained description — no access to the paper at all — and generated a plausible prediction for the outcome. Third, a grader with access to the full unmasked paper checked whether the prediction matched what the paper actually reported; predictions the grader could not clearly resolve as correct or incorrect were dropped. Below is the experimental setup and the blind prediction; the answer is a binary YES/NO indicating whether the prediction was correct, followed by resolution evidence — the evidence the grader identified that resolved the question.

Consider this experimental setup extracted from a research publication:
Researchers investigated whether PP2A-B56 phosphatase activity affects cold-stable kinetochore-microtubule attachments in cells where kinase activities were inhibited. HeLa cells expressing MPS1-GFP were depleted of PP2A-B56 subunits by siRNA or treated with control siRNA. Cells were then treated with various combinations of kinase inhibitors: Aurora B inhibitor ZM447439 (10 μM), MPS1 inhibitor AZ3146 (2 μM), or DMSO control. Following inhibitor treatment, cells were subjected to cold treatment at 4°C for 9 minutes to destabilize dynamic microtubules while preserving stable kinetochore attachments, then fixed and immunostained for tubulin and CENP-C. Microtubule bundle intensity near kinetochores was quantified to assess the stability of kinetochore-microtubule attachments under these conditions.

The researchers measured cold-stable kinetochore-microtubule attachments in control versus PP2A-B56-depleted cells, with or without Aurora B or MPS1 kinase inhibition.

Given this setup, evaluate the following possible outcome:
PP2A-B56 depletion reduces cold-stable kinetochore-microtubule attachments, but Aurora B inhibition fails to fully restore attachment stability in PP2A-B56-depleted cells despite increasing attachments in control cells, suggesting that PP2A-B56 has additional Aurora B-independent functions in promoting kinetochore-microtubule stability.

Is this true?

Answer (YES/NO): NO